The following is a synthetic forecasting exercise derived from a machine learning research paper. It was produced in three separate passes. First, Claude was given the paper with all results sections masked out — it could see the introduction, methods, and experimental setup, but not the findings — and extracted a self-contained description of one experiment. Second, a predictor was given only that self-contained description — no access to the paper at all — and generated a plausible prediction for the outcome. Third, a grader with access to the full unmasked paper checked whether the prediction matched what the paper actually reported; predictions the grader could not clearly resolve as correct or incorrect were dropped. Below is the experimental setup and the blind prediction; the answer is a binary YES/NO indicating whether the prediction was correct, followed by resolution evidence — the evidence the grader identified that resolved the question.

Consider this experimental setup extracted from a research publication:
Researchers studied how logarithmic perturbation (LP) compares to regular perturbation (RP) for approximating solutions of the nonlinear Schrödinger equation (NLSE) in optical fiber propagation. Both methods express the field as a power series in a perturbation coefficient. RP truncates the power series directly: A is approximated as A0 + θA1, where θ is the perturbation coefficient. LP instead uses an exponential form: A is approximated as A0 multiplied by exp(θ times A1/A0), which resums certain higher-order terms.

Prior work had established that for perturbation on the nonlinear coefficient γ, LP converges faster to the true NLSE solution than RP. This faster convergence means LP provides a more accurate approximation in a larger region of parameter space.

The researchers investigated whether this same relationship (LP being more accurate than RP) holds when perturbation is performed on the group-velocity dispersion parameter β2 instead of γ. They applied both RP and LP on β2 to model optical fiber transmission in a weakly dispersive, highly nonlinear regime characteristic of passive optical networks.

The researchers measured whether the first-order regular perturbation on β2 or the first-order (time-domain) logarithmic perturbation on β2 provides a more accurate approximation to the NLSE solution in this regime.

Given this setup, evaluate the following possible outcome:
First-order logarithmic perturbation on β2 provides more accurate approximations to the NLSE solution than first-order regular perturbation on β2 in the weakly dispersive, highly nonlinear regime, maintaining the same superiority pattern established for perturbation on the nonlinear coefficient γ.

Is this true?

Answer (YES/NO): NO